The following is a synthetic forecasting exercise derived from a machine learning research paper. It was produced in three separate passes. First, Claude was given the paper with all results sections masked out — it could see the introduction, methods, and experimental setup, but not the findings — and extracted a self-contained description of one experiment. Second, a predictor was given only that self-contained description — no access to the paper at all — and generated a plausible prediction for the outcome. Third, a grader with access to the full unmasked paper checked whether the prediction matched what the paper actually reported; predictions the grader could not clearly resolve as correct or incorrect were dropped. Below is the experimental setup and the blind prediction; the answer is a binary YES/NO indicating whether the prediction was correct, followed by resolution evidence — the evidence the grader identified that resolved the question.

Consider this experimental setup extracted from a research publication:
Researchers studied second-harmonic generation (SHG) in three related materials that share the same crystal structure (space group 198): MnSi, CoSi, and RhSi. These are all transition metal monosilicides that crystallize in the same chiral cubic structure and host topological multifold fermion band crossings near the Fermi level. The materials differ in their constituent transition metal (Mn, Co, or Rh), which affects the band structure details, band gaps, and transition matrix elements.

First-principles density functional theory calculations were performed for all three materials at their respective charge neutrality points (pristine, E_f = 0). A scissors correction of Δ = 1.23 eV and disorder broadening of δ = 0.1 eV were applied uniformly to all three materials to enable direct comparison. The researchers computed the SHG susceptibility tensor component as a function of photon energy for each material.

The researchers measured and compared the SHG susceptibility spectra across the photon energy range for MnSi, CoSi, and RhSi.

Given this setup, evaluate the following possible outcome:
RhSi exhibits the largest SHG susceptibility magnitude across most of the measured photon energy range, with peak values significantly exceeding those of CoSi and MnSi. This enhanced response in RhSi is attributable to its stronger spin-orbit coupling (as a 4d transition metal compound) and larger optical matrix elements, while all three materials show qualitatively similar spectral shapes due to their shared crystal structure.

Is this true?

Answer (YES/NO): NO